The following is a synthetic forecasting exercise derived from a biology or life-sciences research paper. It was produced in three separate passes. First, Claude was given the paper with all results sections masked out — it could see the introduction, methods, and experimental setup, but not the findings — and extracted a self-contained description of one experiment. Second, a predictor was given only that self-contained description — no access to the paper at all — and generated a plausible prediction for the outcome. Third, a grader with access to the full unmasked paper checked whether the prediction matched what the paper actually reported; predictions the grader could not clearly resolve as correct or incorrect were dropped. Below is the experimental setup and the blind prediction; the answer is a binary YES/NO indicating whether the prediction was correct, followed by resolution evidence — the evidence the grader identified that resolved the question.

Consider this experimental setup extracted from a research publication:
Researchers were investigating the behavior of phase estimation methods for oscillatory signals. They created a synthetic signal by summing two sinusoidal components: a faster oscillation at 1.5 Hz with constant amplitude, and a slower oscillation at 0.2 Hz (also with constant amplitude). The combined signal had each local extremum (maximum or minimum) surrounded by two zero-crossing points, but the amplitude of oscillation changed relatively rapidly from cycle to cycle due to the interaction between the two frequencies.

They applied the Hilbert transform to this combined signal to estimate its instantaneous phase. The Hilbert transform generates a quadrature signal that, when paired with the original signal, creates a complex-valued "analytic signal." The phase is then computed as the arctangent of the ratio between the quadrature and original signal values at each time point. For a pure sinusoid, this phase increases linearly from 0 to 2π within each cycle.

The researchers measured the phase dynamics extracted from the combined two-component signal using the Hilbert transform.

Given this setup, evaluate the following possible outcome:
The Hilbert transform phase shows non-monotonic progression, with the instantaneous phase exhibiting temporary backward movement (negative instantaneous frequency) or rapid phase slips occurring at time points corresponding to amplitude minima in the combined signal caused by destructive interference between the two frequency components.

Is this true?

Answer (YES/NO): NO